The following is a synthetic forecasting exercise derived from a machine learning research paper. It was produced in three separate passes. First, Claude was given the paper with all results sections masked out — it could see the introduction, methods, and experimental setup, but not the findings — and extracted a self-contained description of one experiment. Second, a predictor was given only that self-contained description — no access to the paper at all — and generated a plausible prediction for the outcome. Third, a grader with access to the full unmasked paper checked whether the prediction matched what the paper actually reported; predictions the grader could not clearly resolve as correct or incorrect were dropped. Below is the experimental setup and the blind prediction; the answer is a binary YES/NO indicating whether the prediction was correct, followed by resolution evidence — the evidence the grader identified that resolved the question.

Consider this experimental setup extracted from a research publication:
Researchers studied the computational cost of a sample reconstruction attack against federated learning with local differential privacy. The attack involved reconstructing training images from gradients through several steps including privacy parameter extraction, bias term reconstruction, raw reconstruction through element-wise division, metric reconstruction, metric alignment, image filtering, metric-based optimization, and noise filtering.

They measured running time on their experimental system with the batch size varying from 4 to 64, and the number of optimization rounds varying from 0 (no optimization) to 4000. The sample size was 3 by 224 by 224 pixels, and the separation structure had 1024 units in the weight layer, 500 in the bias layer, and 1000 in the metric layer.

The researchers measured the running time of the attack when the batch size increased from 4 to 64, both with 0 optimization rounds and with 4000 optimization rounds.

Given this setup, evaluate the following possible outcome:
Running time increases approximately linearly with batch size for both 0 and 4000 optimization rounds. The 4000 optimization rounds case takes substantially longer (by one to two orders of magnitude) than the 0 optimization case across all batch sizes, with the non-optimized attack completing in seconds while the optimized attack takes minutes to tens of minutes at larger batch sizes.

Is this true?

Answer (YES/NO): NO